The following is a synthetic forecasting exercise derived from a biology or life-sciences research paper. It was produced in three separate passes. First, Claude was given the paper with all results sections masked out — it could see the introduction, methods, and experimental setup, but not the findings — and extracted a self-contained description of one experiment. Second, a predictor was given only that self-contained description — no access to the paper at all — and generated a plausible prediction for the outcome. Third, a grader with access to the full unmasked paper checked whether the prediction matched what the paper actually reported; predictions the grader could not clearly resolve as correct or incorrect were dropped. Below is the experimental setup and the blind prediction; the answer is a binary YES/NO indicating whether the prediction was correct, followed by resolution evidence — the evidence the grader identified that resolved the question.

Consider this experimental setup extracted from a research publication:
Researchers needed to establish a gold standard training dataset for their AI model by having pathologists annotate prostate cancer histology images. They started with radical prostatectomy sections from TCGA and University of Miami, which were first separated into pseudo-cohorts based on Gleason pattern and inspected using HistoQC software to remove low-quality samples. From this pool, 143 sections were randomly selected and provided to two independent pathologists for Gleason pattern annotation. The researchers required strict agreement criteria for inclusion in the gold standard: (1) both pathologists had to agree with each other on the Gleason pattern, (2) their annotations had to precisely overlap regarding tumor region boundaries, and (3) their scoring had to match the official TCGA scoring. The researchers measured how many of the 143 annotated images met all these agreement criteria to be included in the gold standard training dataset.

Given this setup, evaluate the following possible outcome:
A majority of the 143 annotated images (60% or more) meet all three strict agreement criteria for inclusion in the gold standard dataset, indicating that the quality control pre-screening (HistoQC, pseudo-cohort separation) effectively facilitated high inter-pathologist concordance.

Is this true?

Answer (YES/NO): NO